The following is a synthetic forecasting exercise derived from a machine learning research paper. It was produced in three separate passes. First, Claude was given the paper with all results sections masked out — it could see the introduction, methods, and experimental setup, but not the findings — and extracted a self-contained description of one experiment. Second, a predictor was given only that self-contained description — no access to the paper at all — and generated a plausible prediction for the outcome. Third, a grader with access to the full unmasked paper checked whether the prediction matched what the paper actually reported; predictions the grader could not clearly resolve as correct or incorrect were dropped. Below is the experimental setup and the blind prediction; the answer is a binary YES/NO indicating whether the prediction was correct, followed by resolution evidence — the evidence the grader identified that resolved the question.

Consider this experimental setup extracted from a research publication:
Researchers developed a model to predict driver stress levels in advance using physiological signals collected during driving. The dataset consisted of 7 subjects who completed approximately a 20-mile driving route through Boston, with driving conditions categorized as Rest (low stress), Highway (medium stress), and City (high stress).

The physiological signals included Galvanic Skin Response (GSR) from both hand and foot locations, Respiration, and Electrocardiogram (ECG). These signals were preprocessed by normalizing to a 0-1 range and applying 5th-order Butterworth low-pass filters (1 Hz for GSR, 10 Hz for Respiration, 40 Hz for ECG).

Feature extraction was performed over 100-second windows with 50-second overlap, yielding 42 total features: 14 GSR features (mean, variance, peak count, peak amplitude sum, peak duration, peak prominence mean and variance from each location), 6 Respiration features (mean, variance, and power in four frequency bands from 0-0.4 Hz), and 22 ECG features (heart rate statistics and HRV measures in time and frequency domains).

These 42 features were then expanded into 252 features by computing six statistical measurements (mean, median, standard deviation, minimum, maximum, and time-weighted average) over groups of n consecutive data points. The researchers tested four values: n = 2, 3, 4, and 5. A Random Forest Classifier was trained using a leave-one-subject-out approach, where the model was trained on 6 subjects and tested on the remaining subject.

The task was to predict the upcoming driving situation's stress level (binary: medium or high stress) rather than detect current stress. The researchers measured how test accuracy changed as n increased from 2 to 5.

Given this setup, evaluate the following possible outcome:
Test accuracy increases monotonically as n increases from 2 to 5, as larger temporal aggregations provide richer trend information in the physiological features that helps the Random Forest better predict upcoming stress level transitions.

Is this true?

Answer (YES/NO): YES